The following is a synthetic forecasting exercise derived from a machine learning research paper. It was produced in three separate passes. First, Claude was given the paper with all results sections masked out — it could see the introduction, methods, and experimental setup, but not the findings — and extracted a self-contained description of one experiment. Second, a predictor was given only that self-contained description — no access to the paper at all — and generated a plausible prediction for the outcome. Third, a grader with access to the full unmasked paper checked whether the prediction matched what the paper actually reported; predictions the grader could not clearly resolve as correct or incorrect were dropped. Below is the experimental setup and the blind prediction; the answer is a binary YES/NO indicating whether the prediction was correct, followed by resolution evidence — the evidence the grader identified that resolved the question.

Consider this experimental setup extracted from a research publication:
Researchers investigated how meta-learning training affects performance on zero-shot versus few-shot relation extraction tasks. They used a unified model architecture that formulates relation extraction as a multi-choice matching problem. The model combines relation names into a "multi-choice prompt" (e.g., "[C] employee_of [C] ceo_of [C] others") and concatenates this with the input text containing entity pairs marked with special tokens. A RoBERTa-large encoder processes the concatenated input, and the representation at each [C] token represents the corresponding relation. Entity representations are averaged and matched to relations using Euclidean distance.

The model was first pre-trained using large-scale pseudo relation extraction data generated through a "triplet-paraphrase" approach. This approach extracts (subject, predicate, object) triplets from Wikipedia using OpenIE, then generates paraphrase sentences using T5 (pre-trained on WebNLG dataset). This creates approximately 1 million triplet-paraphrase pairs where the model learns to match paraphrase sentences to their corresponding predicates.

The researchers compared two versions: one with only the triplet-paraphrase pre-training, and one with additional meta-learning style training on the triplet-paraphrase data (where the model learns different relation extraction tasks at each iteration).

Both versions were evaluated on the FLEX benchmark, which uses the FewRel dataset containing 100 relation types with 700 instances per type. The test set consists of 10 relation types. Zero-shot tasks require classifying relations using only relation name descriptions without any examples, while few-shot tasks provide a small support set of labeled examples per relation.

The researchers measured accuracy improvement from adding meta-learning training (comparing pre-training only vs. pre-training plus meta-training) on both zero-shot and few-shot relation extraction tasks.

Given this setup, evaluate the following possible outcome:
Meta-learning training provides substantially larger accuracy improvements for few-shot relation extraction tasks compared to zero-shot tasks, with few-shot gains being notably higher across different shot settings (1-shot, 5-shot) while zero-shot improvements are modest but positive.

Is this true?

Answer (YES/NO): NO